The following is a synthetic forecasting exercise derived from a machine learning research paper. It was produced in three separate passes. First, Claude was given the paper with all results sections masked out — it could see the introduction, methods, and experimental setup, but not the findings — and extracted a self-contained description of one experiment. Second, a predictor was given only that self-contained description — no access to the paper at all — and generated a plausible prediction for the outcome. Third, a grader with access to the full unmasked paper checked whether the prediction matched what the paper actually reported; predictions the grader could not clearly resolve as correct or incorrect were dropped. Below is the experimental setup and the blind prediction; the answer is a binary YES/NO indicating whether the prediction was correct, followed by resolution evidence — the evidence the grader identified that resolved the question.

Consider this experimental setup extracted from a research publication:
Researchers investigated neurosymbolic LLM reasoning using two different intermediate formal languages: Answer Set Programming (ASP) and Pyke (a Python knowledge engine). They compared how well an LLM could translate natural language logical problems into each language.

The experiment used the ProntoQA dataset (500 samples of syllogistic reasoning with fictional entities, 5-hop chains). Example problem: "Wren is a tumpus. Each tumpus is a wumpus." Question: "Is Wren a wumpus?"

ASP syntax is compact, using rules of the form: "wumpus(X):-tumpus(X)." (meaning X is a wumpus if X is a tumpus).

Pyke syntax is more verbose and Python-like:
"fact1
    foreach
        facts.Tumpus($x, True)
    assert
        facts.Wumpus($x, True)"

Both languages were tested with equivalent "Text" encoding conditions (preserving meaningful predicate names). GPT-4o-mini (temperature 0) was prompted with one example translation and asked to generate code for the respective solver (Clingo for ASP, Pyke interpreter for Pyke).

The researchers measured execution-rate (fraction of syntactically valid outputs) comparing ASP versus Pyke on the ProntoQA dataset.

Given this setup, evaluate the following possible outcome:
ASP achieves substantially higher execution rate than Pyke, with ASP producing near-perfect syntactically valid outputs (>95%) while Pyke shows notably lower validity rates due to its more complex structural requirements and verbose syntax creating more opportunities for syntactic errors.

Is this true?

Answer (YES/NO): NO